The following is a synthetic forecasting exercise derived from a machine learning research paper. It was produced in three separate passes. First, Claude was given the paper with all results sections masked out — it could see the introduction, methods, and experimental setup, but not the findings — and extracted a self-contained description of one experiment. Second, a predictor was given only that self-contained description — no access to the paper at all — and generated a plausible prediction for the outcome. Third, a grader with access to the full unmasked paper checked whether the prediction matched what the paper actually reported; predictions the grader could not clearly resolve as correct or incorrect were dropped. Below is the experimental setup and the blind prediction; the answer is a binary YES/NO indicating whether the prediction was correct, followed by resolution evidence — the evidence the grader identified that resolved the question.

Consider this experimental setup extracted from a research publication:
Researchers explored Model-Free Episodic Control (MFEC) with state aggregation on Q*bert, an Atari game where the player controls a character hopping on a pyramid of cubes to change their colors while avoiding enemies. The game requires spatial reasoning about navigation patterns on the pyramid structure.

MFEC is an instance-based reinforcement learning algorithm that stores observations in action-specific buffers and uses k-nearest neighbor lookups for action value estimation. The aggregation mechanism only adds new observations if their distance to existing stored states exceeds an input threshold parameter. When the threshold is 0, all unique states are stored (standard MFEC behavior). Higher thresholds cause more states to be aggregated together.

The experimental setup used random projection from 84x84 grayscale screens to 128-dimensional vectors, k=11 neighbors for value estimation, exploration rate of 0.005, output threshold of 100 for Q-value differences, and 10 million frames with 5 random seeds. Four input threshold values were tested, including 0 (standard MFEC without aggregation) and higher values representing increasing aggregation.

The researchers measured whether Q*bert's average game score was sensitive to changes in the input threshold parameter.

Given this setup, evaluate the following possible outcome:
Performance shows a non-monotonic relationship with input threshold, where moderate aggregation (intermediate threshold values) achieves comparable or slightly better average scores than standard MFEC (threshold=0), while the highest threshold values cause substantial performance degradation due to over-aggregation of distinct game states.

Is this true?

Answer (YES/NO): NO